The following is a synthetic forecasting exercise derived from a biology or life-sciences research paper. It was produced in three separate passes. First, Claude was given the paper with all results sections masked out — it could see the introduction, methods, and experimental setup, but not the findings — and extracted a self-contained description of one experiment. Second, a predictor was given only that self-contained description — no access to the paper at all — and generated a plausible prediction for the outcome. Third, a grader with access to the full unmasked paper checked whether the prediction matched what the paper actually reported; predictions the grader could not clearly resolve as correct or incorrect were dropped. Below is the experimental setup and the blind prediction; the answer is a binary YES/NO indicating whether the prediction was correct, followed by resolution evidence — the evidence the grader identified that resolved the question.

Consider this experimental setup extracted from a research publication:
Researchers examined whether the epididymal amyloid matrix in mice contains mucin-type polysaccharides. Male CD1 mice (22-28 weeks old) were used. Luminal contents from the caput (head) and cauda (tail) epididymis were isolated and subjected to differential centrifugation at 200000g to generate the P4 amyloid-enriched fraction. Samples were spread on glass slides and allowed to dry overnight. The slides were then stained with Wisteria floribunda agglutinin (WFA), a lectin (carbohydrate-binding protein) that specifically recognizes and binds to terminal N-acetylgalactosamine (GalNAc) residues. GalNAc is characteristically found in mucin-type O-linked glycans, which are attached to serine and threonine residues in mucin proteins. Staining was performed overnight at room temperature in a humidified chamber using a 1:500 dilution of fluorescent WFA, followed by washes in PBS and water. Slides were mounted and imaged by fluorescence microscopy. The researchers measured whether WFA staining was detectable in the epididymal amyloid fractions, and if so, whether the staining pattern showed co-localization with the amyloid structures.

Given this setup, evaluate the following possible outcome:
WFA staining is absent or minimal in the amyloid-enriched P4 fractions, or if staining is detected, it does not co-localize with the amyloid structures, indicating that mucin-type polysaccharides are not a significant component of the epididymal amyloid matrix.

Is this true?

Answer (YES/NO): NO